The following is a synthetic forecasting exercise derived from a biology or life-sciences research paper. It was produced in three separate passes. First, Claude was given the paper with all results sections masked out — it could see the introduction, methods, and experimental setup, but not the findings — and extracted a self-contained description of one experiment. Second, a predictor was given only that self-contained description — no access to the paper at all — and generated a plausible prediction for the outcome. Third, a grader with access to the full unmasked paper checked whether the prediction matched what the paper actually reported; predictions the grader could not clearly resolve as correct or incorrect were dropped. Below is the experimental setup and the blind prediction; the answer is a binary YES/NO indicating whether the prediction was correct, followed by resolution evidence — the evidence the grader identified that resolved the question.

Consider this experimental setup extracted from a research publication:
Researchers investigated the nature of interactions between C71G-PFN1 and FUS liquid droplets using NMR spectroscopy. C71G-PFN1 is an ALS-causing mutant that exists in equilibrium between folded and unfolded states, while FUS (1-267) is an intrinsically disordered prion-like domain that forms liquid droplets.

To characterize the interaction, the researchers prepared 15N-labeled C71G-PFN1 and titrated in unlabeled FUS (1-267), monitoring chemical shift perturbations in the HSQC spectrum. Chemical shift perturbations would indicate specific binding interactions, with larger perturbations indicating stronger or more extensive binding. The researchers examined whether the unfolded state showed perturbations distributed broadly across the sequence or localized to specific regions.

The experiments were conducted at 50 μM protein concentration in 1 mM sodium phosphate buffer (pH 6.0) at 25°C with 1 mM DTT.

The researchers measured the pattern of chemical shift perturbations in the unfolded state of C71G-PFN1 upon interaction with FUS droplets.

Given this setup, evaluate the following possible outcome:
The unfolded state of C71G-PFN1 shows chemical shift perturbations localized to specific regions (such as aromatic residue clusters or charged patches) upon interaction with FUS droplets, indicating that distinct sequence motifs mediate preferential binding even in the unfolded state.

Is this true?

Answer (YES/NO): NO